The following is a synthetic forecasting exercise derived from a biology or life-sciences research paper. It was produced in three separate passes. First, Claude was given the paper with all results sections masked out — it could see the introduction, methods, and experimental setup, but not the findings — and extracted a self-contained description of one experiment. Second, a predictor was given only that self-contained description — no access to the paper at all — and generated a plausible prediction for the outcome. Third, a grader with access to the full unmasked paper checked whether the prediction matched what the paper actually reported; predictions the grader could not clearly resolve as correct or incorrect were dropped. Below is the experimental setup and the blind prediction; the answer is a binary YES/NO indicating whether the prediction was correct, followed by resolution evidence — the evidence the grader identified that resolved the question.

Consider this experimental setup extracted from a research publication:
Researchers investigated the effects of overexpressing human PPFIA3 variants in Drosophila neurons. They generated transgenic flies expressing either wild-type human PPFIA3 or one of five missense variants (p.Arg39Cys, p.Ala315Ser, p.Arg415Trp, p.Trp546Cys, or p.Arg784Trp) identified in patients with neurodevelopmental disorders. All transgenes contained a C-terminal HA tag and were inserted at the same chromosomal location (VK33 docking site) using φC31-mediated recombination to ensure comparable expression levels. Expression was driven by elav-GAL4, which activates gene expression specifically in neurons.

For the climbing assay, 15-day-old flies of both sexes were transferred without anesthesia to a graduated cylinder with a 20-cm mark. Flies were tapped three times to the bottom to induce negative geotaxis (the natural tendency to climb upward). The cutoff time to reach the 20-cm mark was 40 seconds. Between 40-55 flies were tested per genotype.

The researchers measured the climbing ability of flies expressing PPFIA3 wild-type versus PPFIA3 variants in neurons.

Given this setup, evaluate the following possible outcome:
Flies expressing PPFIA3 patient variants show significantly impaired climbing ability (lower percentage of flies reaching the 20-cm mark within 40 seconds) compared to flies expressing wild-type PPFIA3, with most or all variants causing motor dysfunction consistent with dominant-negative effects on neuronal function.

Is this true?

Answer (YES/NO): NO